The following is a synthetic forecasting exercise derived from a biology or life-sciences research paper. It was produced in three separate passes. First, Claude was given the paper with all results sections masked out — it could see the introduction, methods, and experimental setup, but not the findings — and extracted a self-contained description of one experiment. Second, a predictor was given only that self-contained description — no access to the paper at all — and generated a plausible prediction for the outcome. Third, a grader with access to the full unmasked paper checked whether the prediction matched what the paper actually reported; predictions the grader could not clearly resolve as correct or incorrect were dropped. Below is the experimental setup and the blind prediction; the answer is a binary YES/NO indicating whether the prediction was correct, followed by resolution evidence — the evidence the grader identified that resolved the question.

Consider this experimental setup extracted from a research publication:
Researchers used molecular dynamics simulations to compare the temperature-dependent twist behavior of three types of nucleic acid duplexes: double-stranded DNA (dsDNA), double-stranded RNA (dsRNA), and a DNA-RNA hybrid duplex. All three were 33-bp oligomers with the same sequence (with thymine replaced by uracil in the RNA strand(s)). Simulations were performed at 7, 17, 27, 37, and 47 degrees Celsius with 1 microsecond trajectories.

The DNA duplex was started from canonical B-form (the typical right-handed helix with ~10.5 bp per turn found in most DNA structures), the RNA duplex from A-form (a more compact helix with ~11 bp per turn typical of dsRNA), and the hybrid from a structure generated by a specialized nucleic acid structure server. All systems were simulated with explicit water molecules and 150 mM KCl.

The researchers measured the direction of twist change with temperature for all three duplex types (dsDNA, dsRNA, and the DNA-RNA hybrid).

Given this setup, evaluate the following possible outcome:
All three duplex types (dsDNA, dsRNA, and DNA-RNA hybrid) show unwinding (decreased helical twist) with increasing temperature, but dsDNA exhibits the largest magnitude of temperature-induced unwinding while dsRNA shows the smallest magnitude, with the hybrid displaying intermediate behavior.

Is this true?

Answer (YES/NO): YES